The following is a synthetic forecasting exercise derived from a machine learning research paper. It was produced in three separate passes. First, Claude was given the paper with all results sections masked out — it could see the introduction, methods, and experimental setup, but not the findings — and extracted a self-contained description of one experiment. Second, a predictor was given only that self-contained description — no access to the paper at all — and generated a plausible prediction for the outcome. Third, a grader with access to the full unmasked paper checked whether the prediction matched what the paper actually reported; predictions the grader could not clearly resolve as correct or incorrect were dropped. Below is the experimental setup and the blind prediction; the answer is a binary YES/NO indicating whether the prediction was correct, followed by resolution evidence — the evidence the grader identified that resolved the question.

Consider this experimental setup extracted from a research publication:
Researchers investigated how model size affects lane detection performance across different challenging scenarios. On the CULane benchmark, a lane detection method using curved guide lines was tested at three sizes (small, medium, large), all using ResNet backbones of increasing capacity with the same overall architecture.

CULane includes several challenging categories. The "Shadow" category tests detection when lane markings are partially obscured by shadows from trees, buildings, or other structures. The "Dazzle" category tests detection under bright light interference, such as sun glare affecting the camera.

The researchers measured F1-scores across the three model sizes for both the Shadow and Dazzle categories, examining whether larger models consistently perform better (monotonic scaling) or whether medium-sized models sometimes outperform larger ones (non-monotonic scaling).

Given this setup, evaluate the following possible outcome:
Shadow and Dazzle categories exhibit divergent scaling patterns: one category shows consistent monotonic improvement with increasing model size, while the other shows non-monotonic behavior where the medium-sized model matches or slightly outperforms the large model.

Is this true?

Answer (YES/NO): NO